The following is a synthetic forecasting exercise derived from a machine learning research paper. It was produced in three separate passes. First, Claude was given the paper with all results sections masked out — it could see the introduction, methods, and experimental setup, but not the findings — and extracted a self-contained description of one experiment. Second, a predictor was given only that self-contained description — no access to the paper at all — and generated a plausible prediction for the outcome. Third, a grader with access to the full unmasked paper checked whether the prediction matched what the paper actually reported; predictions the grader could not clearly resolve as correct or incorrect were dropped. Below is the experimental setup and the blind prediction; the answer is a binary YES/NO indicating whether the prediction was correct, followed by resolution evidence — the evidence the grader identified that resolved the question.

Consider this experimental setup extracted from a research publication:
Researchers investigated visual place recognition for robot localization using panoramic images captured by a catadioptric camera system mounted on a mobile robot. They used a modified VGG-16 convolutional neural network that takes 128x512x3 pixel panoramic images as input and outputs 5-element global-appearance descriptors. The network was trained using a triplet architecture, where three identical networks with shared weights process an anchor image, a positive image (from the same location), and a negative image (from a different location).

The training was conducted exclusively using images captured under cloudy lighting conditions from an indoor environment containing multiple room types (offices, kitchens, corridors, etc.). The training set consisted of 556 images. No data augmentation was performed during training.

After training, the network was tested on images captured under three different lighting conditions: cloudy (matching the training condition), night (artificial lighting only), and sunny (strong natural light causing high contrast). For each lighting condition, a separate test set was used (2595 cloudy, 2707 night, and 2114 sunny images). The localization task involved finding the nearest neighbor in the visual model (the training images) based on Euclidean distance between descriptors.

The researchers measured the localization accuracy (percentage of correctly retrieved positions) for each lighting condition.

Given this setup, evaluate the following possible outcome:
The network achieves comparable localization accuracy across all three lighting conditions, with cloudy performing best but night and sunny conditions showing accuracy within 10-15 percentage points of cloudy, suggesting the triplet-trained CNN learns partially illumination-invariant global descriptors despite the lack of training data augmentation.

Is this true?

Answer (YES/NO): YES